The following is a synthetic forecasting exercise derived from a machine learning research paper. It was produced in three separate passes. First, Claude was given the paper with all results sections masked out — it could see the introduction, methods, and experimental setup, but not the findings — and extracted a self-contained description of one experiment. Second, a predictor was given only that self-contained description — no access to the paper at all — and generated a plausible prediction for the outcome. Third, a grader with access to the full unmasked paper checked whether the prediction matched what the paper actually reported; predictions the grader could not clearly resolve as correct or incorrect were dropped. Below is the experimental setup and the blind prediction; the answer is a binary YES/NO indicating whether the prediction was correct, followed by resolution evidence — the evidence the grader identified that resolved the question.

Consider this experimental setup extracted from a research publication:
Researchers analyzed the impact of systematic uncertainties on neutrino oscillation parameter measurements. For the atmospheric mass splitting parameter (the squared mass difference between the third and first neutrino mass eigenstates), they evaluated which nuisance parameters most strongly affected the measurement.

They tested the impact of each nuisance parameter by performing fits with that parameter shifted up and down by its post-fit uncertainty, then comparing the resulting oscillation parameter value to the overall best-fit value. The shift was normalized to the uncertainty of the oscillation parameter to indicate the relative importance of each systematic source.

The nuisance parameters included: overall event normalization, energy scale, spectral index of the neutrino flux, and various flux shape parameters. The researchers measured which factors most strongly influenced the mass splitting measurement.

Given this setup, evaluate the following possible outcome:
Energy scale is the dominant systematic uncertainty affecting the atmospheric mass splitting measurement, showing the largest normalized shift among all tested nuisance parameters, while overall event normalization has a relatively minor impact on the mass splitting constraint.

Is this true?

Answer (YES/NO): NO